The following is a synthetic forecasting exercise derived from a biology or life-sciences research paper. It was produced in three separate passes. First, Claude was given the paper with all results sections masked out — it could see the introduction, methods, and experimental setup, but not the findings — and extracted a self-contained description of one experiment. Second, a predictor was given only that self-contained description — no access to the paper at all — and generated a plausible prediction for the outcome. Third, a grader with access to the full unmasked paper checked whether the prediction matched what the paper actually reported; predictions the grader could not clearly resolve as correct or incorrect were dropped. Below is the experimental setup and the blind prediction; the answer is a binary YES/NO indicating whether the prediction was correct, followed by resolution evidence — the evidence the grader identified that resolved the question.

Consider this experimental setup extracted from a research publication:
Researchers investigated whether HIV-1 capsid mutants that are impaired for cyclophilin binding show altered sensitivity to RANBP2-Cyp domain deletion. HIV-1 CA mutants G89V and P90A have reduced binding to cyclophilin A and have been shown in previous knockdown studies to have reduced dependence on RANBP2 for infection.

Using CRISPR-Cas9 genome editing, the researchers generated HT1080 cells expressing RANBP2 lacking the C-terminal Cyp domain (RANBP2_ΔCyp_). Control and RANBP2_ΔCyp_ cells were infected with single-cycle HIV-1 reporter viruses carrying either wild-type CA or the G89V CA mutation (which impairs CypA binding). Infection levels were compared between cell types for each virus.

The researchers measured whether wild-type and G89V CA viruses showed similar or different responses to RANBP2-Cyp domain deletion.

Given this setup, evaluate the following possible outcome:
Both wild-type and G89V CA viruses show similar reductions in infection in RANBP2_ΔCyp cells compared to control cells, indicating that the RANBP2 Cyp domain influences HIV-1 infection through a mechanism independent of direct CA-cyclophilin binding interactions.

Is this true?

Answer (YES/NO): NO